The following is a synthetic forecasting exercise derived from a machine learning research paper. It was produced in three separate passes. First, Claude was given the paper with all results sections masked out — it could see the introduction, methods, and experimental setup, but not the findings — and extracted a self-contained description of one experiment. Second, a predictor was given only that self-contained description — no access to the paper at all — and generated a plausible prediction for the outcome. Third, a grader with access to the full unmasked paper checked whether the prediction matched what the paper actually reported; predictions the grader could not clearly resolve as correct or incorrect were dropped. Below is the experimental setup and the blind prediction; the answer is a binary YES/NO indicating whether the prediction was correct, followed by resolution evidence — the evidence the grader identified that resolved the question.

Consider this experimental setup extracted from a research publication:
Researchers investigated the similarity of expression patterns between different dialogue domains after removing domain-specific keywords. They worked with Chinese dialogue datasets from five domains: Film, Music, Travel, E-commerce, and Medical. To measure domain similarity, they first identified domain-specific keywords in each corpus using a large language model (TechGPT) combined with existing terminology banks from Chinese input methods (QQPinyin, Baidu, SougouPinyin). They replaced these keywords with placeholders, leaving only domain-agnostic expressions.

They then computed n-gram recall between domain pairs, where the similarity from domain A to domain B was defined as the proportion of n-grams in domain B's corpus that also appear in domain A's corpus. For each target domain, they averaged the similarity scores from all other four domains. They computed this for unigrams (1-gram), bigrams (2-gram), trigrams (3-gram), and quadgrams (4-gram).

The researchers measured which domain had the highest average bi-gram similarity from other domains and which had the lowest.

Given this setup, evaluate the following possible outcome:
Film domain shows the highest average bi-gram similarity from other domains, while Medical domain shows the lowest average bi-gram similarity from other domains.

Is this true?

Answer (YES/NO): NO